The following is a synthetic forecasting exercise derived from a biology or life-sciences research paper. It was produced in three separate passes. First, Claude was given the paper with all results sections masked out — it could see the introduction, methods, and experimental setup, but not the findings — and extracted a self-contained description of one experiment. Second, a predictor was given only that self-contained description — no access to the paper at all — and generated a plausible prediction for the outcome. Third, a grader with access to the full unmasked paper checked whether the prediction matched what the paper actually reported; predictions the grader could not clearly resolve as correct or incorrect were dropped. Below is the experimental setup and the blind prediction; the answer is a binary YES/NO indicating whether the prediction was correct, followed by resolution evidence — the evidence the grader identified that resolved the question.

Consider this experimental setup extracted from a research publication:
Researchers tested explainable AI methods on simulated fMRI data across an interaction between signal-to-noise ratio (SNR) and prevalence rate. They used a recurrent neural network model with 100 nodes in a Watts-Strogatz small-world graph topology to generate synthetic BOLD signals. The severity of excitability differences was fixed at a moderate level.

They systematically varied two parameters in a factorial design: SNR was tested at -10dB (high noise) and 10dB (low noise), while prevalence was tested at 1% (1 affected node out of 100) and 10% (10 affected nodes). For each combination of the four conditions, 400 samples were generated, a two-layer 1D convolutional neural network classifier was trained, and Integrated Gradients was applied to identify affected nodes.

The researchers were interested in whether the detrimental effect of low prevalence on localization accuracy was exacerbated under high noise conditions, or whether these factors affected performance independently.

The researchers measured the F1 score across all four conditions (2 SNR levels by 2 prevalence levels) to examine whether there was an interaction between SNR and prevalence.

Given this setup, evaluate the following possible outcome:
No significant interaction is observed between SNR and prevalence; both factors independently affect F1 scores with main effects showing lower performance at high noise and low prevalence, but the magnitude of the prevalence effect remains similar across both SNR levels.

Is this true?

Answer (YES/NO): NO